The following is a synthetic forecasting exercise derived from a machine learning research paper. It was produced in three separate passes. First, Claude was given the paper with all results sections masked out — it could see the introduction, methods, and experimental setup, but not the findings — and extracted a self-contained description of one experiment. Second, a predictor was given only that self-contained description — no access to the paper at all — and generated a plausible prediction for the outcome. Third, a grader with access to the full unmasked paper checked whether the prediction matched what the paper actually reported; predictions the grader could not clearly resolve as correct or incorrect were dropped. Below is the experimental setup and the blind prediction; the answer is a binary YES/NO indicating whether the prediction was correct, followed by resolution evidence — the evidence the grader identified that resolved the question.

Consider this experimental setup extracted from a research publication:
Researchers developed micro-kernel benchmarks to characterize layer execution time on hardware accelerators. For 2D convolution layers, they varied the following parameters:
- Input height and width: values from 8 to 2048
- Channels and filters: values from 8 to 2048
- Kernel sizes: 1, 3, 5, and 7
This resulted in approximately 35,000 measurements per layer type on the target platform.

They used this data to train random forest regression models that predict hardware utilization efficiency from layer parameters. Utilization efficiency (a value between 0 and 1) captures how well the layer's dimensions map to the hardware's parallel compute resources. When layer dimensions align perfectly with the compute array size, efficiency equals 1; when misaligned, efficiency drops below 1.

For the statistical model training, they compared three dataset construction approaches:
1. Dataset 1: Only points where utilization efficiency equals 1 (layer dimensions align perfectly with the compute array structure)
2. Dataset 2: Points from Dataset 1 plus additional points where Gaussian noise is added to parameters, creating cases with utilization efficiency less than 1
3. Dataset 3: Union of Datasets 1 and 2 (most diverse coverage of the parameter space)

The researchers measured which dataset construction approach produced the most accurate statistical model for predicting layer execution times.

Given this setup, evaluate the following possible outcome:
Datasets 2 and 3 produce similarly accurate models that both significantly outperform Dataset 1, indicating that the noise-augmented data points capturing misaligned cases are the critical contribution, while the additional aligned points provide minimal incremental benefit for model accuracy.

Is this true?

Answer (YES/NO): NO